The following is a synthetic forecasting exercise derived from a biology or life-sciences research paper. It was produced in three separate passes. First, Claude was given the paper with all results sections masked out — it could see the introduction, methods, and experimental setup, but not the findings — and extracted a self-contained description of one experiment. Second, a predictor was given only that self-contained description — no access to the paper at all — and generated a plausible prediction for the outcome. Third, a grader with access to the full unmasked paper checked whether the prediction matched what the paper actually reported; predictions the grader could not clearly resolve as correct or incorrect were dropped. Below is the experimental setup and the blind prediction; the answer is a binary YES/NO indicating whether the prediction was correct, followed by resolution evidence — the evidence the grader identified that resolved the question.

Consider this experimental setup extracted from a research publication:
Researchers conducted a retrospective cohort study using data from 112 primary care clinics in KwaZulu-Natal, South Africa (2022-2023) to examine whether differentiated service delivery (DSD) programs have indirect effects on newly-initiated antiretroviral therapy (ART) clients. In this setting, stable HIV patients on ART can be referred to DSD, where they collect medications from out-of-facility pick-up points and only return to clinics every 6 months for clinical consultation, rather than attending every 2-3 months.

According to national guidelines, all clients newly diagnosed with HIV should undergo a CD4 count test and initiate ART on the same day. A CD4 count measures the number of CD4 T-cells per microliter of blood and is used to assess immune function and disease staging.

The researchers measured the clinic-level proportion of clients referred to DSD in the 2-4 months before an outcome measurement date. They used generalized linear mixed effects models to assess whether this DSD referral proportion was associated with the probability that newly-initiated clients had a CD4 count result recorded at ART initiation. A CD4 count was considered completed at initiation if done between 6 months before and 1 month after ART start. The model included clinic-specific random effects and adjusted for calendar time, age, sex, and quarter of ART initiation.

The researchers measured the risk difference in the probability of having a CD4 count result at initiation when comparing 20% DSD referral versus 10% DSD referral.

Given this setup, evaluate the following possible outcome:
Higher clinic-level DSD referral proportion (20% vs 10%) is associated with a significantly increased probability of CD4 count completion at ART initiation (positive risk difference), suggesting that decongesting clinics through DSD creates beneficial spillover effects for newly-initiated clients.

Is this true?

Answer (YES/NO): NO